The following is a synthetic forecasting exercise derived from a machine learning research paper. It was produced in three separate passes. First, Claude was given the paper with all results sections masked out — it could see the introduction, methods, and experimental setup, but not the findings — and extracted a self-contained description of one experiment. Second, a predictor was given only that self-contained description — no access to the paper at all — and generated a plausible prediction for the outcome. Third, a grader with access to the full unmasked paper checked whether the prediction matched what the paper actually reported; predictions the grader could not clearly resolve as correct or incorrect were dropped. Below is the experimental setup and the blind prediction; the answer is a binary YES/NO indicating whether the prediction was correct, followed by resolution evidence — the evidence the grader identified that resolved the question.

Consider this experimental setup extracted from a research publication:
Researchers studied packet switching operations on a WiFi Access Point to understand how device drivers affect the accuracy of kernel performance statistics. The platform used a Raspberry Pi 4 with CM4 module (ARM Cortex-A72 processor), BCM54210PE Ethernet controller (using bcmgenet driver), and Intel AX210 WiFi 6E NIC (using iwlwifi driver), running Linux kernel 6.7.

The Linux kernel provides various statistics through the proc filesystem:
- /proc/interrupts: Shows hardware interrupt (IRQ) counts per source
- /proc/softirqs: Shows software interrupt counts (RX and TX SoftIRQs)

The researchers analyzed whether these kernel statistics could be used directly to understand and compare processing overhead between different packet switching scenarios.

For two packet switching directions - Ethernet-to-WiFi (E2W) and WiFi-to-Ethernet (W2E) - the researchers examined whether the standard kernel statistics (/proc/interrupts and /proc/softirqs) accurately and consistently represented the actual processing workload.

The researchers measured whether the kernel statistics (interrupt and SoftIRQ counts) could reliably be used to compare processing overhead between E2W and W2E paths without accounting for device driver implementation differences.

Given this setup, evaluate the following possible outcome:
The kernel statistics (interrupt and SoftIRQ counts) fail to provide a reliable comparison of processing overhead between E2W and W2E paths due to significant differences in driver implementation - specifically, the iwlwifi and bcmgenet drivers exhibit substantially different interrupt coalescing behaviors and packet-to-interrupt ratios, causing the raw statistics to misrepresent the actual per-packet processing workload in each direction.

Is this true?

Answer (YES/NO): YES